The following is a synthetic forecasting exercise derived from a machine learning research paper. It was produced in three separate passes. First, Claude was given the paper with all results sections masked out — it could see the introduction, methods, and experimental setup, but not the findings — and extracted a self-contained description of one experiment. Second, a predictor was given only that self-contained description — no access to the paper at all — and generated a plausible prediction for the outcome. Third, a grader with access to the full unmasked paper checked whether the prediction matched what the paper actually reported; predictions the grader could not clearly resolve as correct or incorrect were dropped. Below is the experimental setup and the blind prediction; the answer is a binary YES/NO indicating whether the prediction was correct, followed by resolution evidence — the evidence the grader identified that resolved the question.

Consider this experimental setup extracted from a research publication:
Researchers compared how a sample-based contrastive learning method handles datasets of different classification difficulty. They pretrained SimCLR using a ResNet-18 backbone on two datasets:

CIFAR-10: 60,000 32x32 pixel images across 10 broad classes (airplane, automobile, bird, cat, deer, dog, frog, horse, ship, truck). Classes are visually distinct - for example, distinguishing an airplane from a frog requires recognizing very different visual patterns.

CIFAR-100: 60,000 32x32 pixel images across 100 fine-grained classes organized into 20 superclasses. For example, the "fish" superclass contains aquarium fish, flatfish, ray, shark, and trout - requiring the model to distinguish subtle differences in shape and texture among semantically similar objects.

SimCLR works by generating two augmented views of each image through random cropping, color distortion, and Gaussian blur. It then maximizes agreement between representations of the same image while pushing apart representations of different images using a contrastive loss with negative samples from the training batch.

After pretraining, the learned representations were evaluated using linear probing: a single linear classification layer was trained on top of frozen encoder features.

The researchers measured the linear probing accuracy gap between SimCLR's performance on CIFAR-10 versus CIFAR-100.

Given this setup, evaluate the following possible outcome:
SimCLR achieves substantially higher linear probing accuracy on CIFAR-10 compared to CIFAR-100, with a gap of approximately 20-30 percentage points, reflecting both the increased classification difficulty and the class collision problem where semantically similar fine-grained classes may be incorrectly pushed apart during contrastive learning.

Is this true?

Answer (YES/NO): YES